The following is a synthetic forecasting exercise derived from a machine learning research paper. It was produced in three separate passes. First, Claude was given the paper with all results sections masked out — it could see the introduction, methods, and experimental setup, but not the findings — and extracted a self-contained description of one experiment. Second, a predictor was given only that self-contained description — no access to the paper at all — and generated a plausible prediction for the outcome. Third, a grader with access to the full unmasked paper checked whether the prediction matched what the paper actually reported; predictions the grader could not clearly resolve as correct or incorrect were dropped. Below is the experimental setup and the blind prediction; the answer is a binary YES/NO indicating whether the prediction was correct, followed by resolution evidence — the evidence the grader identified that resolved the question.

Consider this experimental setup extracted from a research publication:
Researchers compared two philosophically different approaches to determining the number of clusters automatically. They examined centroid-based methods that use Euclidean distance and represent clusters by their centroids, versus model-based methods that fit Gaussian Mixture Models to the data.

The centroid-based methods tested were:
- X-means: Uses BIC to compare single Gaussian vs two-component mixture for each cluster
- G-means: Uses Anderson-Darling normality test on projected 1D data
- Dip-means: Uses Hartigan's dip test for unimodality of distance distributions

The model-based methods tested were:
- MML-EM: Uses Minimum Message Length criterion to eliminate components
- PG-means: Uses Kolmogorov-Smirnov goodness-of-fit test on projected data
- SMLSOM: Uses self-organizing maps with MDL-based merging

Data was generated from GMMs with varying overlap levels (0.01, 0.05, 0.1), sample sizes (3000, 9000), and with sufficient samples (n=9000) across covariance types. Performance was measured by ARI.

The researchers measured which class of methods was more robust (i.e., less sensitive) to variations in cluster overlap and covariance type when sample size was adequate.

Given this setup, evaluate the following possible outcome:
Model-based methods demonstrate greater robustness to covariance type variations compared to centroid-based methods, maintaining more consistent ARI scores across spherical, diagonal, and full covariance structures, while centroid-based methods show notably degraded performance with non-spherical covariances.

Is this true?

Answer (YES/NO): YES